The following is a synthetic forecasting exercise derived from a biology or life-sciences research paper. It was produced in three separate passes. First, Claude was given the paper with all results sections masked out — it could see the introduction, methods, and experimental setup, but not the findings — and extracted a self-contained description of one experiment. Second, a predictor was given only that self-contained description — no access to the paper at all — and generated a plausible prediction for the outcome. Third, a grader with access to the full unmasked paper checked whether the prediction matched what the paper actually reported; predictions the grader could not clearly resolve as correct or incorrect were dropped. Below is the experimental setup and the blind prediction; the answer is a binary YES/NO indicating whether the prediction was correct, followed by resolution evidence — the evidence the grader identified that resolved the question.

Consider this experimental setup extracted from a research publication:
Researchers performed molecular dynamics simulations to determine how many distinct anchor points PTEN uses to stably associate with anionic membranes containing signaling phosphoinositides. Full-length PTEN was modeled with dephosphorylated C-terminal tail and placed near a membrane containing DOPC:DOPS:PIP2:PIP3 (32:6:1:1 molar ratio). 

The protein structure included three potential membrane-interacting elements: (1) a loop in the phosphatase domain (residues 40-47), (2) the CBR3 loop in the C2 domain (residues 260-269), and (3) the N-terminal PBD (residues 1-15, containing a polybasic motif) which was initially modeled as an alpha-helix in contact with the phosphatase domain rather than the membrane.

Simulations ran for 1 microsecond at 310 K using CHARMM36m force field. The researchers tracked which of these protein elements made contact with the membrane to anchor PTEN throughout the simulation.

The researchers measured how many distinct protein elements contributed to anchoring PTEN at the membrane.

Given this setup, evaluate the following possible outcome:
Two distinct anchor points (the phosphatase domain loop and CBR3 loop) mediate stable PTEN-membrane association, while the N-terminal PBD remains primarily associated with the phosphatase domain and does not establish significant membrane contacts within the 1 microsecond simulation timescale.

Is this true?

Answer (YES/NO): NO